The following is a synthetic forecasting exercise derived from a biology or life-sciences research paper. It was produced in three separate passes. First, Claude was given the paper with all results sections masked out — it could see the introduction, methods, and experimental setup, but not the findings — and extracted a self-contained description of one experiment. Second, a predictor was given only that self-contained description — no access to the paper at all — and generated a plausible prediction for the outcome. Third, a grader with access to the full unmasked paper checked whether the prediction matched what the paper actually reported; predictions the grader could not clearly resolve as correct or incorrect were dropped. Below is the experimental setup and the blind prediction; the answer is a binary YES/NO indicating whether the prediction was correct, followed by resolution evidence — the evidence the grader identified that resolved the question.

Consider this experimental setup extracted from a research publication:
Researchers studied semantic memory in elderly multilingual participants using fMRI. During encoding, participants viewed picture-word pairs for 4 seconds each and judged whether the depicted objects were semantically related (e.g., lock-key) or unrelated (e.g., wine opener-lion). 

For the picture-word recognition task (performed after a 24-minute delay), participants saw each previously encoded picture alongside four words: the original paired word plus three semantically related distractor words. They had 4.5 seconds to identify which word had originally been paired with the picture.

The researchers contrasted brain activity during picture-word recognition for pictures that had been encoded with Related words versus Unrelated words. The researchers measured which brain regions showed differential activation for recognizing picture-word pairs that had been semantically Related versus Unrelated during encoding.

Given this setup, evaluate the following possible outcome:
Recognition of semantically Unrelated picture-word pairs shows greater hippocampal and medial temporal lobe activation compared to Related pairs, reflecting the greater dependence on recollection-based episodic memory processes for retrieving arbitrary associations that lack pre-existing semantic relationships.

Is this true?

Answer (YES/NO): NO